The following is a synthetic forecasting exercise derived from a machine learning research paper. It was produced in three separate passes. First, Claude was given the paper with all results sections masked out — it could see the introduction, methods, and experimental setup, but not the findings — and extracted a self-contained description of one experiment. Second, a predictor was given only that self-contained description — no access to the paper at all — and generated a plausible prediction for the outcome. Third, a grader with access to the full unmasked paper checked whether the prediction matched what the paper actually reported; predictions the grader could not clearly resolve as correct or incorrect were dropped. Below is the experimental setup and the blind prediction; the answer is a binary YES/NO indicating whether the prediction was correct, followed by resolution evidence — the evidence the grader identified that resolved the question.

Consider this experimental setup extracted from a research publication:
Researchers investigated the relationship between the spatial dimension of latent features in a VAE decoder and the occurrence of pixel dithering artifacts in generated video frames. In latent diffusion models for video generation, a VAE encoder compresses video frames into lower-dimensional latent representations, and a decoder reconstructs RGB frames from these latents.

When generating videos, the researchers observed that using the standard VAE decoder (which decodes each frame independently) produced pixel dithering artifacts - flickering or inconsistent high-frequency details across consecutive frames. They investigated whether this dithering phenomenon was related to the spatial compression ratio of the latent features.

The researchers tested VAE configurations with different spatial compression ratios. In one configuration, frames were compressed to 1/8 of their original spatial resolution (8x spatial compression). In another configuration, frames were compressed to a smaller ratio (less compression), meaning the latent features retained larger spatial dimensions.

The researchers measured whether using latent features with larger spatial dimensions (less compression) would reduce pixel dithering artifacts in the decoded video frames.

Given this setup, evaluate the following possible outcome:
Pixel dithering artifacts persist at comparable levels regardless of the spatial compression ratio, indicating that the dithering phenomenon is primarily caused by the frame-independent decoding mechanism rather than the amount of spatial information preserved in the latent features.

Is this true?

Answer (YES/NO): NO